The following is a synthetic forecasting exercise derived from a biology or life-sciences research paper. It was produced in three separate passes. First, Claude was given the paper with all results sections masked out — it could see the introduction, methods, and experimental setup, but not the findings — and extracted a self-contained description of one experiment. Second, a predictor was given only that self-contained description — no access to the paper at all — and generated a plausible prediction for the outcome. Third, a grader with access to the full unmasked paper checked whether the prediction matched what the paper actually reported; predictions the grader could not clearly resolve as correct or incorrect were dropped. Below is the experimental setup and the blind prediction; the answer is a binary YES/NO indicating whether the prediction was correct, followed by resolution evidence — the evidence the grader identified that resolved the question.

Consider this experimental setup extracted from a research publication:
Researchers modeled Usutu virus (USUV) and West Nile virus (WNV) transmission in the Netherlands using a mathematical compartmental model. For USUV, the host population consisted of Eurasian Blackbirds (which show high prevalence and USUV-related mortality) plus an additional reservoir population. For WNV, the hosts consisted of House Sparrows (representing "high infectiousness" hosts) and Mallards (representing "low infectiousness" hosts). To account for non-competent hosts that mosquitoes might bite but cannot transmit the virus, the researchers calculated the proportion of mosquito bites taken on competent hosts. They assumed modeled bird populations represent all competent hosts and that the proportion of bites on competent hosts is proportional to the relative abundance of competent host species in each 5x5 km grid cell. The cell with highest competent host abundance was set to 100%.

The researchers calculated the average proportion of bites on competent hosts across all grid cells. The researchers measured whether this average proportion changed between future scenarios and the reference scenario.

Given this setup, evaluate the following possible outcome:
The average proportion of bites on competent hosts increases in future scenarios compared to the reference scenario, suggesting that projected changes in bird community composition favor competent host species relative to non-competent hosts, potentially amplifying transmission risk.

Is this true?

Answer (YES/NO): NO